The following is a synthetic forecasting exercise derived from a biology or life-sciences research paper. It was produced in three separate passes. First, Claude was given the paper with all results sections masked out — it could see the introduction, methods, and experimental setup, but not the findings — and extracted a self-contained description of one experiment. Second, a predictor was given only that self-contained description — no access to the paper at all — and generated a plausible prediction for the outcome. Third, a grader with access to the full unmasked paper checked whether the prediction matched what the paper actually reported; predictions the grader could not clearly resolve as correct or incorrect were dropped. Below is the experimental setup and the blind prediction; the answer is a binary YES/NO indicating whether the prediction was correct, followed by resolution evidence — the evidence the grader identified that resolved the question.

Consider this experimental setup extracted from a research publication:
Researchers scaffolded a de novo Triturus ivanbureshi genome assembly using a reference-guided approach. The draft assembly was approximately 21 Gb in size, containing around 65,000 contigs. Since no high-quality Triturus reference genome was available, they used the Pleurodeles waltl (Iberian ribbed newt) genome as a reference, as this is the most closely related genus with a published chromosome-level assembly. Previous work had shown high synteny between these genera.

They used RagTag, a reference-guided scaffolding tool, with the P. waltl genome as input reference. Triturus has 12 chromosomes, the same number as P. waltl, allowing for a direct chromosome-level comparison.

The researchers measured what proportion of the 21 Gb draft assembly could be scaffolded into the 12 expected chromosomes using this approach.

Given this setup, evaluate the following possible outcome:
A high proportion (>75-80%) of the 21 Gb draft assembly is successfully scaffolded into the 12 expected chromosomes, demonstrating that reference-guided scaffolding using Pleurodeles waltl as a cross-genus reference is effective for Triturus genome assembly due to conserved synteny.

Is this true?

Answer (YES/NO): YES